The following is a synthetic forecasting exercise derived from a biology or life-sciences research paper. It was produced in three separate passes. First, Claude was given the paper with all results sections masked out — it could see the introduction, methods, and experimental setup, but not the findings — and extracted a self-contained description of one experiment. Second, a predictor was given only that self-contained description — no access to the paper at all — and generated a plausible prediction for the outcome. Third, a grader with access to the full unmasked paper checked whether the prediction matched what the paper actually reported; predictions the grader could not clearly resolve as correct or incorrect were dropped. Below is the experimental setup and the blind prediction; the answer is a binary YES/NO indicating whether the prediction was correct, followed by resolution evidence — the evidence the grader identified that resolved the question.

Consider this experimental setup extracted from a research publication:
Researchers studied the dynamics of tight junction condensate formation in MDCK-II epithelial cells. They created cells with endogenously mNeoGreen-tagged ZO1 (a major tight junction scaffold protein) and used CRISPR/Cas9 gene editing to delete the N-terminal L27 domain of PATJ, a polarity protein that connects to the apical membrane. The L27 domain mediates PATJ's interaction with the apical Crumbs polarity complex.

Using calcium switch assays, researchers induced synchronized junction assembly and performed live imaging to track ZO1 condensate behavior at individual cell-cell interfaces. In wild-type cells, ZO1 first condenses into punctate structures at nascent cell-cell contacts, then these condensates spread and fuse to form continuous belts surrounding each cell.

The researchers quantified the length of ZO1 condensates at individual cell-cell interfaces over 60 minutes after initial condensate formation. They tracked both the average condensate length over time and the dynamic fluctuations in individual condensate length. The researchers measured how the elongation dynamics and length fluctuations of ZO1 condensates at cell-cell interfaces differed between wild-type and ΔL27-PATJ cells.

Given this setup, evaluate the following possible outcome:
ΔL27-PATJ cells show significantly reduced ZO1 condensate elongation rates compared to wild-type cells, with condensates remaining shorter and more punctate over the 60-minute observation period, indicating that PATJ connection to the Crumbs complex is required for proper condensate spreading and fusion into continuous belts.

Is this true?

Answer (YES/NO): YES